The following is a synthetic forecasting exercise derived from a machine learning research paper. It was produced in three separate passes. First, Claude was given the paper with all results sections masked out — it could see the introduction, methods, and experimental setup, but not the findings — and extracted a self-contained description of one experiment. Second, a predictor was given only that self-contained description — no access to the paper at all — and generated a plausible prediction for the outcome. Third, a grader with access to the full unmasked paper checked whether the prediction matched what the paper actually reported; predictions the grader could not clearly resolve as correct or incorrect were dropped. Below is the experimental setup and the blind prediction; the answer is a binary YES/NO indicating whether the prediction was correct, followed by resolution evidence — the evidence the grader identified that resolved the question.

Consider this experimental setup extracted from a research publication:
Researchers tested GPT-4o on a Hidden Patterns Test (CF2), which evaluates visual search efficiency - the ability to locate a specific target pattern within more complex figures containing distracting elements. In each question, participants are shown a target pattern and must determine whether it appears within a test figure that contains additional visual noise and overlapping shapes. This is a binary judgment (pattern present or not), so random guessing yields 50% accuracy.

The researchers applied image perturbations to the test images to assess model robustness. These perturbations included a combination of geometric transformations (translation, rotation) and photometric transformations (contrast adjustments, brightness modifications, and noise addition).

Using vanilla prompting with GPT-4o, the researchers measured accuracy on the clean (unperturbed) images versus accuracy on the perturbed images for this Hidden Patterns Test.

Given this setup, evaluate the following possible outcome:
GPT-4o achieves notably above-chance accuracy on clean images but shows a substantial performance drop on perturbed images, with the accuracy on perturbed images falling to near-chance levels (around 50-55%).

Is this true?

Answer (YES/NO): NO